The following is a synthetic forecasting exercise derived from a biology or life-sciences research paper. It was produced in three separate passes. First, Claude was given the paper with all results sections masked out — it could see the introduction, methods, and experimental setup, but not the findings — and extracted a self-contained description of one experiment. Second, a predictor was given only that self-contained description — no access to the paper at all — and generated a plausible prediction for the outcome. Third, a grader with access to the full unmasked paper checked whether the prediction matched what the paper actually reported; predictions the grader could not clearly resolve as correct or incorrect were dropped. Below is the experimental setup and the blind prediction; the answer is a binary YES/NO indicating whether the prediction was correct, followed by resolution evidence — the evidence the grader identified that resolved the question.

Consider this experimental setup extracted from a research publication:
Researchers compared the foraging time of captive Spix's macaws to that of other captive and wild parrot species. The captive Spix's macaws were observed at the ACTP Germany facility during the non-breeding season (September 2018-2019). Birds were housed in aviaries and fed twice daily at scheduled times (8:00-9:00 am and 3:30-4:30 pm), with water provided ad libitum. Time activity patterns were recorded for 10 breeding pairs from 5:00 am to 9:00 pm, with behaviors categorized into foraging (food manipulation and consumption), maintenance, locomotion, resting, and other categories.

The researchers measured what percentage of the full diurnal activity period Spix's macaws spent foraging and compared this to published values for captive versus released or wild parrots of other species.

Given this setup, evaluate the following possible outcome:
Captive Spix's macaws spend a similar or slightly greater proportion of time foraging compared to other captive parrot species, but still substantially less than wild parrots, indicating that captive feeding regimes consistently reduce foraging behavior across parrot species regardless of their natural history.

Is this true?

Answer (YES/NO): NO